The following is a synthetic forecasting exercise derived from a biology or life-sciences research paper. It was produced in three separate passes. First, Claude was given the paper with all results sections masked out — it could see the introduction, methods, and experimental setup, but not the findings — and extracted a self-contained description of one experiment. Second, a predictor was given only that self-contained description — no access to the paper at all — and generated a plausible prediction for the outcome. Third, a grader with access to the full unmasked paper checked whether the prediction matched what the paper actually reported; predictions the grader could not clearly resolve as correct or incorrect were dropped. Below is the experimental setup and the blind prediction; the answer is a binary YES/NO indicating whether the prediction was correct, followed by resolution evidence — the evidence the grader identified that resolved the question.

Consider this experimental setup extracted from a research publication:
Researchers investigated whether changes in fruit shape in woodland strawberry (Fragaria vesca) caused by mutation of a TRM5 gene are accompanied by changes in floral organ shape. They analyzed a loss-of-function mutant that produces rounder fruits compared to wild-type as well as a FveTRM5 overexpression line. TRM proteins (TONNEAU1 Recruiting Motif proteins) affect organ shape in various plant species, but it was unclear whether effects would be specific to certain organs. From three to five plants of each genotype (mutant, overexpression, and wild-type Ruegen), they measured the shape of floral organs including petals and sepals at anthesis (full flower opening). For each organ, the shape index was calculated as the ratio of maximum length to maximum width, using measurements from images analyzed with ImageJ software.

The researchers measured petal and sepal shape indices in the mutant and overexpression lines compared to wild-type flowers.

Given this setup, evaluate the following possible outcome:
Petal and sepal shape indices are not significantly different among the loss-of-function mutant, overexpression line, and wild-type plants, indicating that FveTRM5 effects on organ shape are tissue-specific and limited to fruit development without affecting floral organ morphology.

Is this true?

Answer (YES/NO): NO